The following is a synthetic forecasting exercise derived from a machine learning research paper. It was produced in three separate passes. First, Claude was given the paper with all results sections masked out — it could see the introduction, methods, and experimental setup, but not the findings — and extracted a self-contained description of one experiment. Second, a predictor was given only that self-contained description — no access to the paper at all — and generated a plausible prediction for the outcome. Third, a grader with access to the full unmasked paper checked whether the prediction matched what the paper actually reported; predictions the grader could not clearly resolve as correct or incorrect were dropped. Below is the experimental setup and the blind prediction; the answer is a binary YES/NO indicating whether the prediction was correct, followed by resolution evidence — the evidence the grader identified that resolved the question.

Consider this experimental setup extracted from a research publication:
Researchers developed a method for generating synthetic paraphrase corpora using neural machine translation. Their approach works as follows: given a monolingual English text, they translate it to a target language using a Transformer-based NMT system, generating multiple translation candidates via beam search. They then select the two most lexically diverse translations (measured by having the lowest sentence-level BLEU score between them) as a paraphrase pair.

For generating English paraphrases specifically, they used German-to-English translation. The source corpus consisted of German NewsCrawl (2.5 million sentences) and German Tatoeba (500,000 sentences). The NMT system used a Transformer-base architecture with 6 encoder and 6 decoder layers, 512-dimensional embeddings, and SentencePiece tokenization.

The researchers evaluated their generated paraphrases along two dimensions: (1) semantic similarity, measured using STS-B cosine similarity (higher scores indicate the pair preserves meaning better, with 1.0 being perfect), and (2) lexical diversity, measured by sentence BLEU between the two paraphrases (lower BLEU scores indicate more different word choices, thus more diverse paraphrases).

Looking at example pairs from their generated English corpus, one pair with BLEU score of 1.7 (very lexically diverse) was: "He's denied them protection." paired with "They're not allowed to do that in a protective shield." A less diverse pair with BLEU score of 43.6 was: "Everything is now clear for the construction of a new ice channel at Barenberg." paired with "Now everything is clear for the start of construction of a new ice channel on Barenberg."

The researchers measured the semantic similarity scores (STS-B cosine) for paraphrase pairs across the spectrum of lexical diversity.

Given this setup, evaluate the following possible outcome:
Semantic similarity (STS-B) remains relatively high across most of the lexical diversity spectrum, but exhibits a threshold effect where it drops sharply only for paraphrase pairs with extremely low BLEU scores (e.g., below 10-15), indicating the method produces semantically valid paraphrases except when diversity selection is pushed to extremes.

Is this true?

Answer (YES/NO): NO